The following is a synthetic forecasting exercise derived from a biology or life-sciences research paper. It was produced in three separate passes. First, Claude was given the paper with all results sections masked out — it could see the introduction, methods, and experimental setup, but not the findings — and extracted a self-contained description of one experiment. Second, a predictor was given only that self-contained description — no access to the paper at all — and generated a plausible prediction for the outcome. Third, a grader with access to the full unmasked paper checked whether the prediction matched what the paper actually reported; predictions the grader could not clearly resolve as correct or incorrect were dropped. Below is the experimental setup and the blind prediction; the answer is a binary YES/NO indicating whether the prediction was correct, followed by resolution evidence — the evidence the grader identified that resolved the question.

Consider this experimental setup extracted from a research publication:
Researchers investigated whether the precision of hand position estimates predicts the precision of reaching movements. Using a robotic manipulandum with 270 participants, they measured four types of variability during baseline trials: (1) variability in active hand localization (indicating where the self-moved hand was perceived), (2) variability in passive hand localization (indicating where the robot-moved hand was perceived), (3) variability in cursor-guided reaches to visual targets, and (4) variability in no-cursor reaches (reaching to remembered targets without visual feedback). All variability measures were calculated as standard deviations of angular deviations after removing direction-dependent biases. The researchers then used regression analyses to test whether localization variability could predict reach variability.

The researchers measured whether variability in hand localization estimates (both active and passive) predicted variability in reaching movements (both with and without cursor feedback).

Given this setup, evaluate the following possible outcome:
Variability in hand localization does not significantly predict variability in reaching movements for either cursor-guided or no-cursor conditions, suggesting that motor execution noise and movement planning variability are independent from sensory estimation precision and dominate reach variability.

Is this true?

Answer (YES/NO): NO